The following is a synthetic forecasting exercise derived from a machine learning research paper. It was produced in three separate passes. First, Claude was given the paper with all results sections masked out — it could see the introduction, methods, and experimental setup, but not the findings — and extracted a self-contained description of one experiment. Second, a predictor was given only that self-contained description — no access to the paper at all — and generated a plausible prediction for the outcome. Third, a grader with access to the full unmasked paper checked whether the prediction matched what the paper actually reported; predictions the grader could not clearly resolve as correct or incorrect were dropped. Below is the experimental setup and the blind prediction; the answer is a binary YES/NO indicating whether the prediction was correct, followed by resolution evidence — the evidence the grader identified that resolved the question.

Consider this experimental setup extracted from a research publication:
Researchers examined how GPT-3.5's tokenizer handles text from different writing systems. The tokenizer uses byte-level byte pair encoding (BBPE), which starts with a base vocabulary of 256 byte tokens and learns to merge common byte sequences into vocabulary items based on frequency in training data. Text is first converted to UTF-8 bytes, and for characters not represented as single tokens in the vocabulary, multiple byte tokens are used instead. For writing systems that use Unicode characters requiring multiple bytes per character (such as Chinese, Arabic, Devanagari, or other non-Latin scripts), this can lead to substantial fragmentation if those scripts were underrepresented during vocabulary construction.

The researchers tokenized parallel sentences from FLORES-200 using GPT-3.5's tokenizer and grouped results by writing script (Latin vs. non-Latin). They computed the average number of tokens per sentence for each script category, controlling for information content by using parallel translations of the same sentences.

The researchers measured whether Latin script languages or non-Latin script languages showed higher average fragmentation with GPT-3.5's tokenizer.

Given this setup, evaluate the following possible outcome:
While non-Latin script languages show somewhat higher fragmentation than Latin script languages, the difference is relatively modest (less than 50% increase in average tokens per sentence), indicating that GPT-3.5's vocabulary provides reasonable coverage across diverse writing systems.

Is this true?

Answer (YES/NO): NO